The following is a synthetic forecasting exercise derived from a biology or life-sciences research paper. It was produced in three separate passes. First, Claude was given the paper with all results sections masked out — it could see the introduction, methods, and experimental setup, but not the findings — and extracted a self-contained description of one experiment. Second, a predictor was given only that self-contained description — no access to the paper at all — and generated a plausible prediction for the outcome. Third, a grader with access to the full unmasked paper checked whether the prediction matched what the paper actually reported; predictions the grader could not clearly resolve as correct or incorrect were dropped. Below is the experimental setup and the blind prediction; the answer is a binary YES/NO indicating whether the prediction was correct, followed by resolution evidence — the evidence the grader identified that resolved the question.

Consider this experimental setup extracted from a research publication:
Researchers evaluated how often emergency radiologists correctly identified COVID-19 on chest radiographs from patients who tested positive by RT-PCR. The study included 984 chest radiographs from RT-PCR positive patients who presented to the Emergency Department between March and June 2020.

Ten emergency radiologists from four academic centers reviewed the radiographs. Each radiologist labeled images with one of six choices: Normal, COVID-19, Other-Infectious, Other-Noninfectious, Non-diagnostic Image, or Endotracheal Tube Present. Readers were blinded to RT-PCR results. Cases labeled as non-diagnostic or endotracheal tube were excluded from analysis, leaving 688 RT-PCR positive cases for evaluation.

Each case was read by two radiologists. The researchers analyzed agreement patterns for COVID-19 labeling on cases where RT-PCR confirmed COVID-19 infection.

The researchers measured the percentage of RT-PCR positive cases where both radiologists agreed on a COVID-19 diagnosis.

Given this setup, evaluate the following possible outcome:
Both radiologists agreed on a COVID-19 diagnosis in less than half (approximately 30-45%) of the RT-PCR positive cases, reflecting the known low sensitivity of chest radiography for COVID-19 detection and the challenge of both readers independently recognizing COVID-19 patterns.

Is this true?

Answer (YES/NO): NO